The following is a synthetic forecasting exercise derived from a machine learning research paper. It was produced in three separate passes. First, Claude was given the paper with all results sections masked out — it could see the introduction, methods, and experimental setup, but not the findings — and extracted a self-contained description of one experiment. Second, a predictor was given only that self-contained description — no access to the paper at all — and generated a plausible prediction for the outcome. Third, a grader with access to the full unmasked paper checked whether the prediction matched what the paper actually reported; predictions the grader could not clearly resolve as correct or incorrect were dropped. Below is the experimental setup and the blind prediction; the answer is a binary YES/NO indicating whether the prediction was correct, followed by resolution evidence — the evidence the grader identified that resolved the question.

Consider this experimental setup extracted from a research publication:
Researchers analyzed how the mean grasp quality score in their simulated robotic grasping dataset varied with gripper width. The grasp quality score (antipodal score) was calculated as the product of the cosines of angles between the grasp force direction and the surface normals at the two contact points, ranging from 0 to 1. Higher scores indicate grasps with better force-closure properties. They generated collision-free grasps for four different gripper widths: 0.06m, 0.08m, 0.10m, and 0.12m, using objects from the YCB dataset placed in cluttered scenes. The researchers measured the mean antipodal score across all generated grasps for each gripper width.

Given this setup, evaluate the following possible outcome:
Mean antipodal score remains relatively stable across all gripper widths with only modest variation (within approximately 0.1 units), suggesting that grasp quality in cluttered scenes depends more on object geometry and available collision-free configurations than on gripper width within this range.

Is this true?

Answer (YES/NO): YES